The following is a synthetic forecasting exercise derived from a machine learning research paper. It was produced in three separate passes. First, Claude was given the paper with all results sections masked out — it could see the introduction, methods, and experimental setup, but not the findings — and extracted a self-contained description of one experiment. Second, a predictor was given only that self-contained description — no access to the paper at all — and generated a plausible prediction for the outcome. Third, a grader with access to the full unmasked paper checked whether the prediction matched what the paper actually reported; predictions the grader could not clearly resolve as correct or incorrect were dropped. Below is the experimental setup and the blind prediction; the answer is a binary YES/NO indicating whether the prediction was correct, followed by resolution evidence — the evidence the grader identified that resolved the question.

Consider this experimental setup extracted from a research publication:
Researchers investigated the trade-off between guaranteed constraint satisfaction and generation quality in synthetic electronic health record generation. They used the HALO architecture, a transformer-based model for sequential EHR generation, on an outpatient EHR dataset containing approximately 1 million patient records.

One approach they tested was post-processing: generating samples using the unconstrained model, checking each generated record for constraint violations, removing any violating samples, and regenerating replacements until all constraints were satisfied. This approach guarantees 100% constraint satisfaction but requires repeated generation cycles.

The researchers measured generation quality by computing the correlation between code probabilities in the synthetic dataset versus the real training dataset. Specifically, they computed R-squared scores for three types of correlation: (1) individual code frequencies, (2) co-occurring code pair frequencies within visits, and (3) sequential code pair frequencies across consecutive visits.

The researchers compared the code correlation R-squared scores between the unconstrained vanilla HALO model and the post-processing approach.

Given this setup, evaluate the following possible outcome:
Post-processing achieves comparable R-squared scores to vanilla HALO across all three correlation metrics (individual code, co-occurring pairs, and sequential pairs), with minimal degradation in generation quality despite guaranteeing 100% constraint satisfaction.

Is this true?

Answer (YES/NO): NO